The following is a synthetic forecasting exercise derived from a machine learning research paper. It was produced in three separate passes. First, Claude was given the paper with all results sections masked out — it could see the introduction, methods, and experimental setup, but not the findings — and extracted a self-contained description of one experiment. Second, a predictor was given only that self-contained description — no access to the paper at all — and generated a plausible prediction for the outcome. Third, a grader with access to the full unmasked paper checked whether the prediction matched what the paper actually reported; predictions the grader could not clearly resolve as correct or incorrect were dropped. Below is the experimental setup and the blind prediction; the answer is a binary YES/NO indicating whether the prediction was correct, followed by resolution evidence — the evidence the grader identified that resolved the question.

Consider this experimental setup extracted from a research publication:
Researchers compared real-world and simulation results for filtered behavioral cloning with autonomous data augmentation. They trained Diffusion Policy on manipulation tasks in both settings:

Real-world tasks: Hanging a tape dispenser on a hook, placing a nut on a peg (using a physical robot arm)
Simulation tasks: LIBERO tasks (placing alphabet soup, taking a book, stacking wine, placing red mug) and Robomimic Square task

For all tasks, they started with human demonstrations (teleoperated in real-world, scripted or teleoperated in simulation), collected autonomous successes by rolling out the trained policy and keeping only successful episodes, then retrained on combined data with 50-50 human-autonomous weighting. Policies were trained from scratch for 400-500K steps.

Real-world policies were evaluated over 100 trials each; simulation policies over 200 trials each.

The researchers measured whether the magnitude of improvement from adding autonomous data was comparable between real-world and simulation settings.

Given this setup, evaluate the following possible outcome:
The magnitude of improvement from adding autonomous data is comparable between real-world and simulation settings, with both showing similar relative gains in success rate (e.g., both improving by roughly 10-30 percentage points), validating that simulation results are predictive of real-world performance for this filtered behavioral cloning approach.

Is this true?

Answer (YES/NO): NO